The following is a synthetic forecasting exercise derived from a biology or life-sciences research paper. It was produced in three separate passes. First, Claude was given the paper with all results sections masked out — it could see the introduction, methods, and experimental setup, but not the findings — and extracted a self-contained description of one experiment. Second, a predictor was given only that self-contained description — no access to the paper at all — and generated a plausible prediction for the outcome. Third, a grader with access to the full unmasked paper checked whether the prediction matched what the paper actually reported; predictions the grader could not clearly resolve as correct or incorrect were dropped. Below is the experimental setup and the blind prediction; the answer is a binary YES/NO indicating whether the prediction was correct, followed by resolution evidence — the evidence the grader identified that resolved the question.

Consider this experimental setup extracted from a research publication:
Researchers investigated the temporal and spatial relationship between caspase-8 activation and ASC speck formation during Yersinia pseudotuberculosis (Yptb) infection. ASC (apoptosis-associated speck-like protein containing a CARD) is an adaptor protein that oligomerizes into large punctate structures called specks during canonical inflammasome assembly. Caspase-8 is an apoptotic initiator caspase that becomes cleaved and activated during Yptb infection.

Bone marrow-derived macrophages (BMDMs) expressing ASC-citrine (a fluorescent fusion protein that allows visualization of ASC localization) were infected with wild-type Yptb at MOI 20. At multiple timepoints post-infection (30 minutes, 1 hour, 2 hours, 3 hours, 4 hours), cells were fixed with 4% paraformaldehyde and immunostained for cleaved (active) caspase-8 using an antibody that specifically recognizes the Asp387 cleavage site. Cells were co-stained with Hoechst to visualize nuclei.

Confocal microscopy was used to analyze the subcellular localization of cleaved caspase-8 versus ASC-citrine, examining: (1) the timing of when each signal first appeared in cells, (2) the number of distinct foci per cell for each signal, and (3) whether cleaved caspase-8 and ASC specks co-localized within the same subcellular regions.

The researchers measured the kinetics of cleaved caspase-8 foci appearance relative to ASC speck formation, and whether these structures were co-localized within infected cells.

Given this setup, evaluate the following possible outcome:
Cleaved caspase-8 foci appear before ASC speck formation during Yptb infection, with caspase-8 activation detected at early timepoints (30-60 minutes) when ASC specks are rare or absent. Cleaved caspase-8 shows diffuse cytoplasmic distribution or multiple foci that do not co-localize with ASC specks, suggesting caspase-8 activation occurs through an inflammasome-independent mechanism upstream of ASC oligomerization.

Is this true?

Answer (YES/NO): NO